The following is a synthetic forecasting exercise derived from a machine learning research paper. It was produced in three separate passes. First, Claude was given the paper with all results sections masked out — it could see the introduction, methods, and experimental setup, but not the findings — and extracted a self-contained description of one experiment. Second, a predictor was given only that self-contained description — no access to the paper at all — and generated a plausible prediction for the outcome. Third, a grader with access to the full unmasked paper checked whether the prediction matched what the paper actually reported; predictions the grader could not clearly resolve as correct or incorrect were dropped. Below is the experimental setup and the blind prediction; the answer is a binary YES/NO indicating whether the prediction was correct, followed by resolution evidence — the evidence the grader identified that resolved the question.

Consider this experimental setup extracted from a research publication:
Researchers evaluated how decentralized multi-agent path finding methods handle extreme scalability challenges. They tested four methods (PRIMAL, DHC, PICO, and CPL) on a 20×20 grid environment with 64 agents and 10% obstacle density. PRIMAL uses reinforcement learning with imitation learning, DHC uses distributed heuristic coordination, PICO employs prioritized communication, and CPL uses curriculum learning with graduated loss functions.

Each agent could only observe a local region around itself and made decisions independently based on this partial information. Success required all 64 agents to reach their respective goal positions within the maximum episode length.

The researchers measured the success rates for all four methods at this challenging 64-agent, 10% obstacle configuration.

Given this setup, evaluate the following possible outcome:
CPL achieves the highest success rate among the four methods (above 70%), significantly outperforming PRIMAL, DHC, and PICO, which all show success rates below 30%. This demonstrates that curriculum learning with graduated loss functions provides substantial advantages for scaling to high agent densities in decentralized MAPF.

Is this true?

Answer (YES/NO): NO